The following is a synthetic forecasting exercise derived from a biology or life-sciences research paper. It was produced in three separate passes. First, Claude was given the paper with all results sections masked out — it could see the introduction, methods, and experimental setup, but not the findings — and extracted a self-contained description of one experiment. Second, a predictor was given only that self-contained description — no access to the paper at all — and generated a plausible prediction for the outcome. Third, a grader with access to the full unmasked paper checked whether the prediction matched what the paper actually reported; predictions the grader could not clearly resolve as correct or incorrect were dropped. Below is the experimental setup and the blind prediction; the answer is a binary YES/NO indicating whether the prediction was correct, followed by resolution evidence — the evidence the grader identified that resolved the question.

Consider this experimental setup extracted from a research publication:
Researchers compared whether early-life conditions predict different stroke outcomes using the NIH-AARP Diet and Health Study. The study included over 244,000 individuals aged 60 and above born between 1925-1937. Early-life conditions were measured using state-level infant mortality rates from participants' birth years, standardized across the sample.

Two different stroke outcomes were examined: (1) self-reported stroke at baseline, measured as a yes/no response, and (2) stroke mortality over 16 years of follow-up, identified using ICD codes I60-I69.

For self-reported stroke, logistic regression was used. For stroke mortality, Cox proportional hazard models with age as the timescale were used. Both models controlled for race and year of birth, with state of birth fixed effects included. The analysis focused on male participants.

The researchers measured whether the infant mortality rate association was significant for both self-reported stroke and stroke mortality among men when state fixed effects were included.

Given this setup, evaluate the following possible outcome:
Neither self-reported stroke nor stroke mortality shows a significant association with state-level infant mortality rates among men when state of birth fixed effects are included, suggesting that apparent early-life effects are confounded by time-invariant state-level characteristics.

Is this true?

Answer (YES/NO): YES